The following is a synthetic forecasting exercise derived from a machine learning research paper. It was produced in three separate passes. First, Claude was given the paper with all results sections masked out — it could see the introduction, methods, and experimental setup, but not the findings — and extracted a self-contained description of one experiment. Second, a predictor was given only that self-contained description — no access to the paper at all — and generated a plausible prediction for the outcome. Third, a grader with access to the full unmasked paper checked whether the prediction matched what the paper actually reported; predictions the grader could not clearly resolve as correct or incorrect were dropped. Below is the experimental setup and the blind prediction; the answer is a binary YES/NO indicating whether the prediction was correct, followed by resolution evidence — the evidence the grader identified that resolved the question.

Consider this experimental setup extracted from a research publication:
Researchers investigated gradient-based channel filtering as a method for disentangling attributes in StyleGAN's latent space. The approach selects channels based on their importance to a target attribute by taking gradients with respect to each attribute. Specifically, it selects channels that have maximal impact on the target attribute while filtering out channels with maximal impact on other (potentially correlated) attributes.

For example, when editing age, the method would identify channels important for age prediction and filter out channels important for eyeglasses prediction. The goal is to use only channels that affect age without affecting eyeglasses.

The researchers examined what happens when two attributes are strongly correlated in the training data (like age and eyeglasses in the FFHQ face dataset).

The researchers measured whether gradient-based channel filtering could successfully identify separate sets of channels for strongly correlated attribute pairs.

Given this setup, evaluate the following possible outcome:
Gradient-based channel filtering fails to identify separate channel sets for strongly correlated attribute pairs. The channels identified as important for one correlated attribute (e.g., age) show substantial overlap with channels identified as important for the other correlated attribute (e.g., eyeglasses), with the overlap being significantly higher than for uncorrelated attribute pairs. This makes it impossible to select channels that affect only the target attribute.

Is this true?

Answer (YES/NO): YES